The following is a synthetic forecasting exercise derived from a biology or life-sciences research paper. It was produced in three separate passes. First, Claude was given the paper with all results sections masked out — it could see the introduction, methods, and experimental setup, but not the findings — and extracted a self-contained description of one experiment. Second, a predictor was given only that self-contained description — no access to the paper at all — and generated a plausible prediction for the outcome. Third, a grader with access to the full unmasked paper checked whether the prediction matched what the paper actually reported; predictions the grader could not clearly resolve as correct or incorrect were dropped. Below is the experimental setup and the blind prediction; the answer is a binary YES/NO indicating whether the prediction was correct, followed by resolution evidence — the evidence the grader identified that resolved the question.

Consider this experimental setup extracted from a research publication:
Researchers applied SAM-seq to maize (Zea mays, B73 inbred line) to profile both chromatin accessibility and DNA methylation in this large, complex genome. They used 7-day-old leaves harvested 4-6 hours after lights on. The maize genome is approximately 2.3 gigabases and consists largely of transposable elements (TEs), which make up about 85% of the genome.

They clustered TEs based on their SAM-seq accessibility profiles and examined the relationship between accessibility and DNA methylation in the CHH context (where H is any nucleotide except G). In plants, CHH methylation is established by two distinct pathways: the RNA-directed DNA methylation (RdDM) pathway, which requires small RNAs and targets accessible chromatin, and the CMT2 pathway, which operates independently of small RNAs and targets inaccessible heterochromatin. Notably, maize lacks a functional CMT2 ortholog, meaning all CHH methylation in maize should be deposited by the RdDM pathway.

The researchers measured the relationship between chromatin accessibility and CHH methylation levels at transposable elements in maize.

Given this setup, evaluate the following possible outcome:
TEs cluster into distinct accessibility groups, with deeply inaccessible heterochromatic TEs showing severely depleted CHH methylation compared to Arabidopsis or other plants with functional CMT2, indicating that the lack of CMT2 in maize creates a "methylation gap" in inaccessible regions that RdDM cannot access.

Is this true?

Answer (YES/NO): YES